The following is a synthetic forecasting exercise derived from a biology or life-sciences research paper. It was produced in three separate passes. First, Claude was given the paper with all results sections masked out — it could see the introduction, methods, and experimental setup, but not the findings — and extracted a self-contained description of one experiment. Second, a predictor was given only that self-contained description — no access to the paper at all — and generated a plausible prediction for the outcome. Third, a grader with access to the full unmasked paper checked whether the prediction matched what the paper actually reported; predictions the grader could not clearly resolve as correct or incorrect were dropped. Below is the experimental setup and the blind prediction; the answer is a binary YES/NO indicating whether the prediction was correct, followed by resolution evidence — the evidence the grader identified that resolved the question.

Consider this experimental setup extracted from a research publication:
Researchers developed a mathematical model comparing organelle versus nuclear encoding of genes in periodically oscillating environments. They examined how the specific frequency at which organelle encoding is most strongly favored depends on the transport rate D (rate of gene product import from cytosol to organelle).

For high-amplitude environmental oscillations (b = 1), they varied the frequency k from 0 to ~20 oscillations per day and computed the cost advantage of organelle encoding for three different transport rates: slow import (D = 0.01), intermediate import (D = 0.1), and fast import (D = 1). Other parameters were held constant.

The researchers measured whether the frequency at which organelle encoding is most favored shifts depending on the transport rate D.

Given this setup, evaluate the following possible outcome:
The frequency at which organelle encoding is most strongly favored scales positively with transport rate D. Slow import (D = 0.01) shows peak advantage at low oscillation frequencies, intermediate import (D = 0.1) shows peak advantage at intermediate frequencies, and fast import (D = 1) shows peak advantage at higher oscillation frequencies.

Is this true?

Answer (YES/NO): YES